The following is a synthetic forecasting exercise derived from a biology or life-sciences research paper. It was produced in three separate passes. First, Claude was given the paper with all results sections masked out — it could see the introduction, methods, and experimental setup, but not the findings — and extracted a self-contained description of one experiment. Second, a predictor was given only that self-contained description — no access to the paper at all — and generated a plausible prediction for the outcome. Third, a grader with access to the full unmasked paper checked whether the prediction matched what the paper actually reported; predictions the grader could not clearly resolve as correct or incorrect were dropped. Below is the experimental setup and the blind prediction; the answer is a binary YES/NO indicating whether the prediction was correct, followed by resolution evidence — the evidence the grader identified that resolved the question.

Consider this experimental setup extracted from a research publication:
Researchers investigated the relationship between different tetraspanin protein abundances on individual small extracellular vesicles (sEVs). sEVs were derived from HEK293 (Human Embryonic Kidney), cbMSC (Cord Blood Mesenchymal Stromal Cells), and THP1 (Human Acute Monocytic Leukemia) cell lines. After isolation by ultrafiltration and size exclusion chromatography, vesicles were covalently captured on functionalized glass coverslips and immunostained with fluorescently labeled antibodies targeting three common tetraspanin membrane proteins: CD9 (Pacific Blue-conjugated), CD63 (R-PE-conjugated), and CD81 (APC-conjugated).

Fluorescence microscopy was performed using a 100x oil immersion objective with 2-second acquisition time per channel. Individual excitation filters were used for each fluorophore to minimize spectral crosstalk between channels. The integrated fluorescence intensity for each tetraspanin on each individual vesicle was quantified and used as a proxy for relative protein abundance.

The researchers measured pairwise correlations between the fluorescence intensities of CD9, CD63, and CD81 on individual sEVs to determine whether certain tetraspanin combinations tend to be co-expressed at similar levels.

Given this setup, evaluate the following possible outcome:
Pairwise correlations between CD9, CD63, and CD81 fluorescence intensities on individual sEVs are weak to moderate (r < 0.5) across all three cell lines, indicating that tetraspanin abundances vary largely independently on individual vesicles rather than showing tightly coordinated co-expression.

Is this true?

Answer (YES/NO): NO